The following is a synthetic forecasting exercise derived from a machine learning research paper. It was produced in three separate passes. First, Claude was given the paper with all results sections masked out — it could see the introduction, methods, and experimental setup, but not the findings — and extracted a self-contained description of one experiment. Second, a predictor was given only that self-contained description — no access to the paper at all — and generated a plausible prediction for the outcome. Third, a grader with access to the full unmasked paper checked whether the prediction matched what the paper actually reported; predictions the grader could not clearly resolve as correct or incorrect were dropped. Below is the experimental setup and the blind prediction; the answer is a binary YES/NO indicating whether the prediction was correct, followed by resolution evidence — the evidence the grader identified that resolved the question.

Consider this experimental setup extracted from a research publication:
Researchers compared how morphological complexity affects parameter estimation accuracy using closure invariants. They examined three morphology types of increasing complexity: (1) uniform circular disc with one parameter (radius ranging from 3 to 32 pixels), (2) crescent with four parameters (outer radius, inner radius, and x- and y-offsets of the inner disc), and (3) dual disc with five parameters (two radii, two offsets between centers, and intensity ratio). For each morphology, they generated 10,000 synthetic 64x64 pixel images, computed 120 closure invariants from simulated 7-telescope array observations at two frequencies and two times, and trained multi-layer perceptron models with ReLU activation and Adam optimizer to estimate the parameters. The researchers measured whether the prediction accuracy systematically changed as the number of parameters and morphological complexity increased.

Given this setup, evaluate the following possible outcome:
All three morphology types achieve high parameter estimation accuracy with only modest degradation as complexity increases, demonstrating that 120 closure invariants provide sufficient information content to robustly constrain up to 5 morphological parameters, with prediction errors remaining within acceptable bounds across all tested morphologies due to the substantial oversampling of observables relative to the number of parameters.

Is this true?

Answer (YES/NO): NO